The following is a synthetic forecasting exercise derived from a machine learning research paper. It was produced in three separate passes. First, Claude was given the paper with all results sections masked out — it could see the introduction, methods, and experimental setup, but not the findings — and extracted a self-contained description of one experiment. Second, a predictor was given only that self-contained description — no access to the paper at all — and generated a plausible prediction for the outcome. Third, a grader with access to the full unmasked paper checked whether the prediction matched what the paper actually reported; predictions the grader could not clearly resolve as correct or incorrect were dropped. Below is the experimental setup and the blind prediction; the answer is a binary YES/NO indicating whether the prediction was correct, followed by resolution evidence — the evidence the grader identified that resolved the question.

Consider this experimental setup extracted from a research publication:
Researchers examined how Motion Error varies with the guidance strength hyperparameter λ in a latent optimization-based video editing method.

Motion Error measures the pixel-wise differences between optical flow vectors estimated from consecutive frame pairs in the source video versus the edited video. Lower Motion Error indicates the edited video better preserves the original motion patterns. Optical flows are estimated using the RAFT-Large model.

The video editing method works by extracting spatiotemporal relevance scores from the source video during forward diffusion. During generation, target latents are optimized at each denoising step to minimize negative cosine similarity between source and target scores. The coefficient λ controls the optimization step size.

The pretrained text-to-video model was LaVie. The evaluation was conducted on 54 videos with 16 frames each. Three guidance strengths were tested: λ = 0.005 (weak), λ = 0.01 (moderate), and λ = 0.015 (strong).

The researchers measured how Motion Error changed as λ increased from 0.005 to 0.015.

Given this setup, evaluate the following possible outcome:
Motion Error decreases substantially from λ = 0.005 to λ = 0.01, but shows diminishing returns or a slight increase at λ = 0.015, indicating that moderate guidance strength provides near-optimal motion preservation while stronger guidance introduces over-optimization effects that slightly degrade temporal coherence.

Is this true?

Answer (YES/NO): NO